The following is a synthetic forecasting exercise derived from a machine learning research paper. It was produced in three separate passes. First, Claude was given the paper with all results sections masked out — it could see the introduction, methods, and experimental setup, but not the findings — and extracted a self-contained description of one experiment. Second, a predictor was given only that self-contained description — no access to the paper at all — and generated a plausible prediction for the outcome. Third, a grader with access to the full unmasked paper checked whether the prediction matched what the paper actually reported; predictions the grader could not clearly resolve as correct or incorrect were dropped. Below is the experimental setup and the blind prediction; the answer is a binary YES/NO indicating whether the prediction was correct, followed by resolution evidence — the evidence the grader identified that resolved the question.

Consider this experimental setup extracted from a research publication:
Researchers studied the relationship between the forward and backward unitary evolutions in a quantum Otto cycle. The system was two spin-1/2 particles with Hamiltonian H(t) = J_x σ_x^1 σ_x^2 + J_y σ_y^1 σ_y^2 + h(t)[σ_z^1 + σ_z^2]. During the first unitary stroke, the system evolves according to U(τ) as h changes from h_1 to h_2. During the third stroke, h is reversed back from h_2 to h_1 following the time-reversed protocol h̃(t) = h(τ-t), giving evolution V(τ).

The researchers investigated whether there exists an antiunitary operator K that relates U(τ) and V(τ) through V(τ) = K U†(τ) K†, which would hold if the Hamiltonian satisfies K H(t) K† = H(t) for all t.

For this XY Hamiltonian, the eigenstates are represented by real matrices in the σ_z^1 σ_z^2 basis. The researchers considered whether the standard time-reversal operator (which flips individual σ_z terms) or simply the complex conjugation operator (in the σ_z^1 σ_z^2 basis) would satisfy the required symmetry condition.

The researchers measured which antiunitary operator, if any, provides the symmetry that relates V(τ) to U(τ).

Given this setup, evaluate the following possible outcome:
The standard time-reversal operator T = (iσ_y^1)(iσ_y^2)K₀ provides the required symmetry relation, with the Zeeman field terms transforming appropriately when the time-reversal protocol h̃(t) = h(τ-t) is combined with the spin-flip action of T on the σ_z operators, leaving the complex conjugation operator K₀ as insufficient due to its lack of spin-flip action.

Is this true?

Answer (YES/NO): NO